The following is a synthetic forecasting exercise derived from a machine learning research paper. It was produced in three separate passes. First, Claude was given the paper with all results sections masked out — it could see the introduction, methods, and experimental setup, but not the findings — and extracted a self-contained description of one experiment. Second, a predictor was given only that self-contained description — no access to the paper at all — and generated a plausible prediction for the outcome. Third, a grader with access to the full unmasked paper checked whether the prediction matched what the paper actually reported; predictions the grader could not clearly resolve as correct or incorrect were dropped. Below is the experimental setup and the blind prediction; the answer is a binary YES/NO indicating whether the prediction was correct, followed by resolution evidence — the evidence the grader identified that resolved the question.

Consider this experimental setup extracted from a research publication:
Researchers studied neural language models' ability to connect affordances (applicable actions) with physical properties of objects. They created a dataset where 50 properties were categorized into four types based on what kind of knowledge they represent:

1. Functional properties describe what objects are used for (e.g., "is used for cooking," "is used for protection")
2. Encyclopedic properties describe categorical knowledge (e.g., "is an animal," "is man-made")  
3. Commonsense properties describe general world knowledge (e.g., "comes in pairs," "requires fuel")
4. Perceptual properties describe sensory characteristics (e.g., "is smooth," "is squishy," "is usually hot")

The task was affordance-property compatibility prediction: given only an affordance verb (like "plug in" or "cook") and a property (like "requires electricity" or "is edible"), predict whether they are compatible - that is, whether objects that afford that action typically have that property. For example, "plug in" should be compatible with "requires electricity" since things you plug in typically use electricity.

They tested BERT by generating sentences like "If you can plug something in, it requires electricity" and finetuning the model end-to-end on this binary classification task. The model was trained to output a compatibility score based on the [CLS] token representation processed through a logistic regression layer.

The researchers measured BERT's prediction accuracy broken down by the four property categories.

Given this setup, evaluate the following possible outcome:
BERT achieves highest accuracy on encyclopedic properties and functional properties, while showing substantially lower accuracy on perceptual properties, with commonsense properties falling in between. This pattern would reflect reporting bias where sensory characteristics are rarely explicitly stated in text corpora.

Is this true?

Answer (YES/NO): NO